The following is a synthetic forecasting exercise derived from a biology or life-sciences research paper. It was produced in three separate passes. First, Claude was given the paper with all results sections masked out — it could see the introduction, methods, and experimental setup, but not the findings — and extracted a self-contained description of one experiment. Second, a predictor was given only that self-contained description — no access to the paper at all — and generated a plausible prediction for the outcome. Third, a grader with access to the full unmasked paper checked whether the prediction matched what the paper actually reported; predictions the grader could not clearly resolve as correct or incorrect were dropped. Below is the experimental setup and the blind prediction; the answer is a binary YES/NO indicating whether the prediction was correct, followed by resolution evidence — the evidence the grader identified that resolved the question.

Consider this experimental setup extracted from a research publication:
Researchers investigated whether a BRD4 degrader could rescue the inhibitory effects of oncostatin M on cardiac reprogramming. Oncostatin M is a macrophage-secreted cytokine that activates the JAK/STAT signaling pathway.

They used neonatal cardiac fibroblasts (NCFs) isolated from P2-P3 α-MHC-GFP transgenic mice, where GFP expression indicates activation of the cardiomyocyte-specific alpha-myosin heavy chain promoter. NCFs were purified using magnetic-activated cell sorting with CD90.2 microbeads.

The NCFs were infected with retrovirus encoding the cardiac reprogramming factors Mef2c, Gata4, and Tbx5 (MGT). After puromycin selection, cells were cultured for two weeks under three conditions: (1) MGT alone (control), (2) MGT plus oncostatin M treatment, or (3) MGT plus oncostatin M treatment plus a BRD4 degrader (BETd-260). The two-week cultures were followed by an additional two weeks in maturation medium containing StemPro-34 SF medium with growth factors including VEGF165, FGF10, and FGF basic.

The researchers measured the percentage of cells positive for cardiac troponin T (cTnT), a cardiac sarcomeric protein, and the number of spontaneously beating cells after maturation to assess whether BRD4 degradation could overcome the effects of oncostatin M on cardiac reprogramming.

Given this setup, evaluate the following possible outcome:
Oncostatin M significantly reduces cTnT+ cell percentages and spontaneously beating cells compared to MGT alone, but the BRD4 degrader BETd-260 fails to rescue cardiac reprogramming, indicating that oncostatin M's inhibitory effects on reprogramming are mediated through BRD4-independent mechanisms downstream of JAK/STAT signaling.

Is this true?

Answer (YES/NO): NO